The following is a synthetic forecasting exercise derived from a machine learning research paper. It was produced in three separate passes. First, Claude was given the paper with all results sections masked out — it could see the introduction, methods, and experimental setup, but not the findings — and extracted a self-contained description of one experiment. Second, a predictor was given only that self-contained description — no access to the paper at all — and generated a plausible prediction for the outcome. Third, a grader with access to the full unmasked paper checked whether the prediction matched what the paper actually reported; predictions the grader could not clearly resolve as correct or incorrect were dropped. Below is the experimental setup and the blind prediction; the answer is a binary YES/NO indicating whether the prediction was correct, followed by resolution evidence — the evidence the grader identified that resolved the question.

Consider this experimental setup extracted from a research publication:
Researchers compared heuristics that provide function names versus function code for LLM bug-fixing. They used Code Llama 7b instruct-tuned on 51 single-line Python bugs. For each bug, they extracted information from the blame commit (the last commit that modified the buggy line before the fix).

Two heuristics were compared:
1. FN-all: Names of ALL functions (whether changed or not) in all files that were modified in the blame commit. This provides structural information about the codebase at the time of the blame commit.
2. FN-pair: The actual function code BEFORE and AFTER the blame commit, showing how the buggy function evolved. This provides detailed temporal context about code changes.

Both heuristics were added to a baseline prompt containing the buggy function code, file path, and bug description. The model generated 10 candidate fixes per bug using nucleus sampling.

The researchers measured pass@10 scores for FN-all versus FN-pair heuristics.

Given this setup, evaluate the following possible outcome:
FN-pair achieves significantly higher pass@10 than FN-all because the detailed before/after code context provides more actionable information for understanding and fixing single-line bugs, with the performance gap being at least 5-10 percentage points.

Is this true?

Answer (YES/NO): NO